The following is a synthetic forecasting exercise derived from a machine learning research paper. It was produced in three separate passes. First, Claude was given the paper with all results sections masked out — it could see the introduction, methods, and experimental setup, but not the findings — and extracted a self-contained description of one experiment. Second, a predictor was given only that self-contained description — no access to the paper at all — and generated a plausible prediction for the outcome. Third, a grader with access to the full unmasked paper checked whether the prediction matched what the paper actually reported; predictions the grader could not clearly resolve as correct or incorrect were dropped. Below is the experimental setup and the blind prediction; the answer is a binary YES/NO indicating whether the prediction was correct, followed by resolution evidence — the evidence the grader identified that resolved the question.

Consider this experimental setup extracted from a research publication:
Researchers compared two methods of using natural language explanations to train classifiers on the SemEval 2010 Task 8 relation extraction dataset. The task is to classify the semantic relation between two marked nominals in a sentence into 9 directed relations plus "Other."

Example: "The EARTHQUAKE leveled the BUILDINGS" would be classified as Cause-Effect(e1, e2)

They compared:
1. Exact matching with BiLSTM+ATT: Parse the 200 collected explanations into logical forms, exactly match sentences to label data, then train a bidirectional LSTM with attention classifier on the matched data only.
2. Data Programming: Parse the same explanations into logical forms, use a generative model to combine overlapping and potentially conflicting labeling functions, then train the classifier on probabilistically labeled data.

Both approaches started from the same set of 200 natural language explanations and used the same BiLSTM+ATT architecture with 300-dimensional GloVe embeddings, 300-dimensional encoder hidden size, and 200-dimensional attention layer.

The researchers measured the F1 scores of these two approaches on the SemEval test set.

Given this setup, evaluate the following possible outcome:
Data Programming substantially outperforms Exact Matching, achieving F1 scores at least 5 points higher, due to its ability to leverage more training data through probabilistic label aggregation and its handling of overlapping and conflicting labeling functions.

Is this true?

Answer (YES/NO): NO